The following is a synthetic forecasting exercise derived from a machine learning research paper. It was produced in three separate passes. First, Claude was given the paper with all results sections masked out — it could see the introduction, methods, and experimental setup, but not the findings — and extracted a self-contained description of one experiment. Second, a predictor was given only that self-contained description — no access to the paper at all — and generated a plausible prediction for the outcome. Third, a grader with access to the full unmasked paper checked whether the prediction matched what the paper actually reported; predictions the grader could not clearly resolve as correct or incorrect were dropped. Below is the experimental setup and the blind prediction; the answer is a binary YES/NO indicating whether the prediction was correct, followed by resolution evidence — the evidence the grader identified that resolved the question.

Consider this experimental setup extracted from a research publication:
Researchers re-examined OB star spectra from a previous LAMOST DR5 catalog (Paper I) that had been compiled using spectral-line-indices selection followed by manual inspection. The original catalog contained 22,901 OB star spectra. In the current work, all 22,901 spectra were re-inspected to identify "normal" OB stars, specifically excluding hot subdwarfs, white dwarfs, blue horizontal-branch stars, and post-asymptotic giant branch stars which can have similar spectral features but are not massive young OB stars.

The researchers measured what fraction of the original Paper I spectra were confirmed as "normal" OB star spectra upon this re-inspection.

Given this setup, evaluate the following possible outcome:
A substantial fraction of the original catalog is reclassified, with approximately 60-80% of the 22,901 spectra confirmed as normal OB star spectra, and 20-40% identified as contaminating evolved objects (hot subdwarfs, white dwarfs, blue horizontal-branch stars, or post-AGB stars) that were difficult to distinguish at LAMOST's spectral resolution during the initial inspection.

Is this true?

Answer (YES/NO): NO